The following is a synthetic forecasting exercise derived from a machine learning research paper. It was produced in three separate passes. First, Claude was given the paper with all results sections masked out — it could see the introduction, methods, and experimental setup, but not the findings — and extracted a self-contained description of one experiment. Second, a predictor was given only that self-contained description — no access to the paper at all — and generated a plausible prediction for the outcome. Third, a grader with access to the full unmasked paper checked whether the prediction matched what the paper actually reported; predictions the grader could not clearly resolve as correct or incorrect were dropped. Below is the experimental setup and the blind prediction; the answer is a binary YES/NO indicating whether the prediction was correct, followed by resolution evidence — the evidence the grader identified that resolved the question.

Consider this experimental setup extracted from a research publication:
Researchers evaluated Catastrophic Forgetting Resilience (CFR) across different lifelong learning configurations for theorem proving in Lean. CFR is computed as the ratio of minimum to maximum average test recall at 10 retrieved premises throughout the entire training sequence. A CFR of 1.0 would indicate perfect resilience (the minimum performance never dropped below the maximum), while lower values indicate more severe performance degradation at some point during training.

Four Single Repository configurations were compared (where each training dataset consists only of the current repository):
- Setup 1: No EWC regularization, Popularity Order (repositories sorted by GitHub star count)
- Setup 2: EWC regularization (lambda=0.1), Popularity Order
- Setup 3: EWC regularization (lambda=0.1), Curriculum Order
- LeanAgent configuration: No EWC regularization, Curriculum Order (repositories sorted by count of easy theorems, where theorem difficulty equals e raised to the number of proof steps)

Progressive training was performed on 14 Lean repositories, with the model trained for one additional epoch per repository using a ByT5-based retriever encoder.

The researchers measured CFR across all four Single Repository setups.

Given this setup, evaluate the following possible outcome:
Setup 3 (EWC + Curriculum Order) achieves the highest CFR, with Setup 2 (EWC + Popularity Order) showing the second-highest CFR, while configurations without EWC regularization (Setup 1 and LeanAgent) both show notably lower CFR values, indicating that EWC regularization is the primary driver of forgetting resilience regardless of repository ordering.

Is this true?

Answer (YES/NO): NO